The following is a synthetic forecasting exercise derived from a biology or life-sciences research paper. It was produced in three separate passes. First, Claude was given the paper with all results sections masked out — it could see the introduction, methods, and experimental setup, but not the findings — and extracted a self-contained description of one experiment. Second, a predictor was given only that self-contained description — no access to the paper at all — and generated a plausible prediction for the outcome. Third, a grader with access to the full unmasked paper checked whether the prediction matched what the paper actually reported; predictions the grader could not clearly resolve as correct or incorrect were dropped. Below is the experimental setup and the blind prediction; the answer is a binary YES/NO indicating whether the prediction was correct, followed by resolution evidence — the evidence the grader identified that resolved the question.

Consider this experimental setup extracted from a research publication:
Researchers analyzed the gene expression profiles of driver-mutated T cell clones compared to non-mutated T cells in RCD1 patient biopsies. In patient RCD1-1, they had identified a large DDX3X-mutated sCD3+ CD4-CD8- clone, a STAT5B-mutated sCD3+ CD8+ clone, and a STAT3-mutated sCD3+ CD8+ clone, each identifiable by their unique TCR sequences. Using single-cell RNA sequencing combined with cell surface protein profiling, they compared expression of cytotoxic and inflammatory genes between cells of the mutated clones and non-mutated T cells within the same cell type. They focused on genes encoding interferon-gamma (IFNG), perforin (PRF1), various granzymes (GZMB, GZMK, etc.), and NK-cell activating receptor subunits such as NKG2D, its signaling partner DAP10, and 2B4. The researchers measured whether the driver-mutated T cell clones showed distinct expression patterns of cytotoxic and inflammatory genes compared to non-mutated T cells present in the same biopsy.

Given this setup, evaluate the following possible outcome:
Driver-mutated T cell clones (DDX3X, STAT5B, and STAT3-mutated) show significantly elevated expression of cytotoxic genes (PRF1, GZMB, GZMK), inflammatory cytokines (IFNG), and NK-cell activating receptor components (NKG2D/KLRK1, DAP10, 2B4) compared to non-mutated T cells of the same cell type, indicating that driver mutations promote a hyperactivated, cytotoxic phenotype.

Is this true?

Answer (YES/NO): YES